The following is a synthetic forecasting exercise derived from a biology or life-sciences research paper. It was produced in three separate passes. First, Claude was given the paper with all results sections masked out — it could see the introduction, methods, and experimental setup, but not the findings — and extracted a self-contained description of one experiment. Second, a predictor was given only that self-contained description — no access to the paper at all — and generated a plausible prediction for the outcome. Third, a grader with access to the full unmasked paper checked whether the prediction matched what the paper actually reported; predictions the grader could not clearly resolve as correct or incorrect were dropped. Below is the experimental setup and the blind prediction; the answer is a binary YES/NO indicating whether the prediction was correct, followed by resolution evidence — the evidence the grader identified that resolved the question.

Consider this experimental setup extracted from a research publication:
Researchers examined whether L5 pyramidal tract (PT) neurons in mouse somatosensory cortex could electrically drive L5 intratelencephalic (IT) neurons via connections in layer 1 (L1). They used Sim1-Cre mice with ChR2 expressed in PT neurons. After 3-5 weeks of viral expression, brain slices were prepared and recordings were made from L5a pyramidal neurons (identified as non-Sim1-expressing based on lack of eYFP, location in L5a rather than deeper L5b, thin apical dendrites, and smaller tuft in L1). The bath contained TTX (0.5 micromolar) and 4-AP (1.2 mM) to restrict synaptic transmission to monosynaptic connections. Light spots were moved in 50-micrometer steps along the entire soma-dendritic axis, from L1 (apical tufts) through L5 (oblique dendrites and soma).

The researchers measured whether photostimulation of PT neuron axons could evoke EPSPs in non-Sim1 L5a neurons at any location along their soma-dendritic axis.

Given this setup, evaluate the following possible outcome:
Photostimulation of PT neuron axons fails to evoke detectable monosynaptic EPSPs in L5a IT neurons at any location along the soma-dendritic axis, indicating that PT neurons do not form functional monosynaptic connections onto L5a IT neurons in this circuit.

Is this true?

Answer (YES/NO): YES